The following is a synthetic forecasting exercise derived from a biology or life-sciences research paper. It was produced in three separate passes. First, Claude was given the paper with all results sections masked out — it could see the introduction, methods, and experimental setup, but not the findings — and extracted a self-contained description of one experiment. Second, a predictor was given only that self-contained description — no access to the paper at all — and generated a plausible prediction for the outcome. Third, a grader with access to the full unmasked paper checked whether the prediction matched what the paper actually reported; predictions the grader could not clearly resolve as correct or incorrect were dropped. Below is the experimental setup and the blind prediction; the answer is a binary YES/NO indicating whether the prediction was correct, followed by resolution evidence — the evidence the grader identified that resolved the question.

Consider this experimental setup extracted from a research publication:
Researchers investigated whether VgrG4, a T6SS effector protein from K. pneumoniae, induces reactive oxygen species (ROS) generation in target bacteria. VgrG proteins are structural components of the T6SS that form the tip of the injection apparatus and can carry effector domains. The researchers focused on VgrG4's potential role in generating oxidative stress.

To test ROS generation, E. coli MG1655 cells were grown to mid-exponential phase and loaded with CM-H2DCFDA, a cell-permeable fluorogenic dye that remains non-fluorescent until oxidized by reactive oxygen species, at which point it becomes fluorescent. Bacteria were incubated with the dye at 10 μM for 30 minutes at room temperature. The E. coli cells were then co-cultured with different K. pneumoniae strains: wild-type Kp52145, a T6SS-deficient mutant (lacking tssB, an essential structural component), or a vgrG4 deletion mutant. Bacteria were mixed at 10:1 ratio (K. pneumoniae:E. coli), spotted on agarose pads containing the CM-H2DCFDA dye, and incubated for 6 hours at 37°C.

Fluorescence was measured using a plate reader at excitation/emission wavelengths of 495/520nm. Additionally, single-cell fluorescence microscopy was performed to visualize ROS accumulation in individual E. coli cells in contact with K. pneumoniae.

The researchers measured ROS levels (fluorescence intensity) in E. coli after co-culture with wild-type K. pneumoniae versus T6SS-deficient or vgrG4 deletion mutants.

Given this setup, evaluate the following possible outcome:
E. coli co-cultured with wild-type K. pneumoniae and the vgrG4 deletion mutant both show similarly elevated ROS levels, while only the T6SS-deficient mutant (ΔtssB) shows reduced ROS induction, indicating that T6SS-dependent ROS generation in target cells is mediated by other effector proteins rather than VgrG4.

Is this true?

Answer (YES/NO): NO